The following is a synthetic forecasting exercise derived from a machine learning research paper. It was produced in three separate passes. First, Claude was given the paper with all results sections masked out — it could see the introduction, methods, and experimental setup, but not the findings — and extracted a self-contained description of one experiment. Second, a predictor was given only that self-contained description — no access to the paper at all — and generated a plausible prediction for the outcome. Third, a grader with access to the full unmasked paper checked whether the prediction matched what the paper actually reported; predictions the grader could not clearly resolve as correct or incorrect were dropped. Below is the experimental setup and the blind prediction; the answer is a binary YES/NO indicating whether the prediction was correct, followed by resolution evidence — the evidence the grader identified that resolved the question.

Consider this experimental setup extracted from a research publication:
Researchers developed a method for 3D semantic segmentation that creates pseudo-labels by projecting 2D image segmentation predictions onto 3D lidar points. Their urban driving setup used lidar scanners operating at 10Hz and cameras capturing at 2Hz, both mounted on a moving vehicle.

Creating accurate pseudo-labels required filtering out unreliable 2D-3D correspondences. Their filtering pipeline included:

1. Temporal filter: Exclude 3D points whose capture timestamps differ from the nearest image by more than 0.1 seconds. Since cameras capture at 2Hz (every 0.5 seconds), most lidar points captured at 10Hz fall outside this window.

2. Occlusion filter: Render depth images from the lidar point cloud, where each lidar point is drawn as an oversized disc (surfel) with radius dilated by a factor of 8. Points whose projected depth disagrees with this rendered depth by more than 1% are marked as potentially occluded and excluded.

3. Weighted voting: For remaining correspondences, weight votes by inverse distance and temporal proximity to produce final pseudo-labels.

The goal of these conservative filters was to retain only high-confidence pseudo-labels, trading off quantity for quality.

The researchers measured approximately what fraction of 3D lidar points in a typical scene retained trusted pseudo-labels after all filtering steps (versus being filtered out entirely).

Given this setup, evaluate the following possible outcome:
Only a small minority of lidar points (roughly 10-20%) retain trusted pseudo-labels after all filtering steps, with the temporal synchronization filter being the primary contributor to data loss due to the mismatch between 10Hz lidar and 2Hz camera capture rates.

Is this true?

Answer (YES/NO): NO